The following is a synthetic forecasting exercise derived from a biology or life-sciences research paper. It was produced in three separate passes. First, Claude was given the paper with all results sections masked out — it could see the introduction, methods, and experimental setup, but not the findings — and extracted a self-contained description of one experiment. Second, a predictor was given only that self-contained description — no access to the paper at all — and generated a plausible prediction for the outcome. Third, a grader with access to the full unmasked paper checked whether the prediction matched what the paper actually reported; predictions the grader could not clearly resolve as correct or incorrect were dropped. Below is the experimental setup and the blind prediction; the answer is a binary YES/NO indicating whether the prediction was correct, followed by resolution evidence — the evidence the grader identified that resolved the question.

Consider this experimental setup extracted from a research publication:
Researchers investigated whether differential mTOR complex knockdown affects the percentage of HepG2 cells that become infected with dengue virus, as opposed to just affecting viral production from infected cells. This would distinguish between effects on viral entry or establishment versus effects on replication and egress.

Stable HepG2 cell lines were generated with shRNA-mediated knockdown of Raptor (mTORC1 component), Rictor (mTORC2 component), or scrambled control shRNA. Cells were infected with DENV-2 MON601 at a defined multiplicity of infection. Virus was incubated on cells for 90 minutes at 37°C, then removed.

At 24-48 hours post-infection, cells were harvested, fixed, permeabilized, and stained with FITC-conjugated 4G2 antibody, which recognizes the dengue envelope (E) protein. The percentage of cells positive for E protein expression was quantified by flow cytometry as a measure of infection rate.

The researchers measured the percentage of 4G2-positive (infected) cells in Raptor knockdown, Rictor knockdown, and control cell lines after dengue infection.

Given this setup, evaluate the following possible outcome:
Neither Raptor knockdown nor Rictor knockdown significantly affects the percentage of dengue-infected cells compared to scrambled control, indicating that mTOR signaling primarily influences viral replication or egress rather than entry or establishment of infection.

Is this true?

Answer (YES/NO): NO